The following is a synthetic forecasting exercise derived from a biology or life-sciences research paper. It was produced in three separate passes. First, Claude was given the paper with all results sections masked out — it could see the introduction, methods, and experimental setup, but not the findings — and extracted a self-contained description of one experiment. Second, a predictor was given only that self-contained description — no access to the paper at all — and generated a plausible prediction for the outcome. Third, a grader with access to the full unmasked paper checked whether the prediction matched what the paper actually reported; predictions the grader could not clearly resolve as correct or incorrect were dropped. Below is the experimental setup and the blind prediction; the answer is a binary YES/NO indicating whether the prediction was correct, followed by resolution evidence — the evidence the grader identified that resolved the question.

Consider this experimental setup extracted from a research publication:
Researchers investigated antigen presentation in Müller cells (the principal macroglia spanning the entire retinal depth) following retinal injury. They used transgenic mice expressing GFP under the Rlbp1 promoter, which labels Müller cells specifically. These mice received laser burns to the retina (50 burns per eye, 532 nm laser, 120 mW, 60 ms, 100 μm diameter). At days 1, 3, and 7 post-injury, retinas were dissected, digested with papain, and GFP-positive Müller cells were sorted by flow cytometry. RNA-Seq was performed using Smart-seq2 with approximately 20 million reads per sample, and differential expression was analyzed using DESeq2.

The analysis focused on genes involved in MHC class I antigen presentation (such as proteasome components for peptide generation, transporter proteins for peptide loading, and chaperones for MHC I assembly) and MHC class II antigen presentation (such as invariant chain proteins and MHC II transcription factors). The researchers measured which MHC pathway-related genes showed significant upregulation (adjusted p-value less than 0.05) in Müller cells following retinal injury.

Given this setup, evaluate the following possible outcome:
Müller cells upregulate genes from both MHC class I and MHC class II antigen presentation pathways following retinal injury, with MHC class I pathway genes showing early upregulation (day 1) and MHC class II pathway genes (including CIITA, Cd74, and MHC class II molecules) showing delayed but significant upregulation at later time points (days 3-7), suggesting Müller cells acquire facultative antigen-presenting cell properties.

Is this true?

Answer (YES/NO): NO